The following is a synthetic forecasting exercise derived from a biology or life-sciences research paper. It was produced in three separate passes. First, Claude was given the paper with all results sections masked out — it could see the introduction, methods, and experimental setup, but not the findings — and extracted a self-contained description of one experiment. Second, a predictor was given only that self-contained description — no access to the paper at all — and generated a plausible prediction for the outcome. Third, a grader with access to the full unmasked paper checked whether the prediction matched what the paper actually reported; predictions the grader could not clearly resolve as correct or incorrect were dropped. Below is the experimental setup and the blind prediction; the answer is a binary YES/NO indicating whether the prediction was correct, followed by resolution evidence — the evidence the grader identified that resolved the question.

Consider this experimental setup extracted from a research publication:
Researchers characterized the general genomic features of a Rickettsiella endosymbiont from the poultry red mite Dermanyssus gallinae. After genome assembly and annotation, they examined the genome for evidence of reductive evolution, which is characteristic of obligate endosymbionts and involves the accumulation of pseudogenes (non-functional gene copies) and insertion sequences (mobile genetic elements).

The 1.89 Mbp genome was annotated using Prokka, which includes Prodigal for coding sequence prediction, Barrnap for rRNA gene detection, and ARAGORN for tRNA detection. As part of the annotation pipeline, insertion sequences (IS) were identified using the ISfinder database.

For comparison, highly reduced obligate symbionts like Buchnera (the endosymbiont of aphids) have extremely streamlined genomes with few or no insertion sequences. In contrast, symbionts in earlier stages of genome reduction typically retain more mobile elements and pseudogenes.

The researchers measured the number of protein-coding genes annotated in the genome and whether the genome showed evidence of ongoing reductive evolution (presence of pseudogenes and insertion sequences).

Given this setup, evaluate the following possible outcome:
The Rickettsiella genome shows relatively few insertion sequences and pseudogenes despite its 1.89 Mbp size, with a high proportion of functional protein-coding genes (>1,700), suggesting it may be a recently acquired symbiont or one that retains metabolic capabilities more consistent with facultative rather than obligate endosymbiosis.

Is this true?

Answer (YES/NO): NO